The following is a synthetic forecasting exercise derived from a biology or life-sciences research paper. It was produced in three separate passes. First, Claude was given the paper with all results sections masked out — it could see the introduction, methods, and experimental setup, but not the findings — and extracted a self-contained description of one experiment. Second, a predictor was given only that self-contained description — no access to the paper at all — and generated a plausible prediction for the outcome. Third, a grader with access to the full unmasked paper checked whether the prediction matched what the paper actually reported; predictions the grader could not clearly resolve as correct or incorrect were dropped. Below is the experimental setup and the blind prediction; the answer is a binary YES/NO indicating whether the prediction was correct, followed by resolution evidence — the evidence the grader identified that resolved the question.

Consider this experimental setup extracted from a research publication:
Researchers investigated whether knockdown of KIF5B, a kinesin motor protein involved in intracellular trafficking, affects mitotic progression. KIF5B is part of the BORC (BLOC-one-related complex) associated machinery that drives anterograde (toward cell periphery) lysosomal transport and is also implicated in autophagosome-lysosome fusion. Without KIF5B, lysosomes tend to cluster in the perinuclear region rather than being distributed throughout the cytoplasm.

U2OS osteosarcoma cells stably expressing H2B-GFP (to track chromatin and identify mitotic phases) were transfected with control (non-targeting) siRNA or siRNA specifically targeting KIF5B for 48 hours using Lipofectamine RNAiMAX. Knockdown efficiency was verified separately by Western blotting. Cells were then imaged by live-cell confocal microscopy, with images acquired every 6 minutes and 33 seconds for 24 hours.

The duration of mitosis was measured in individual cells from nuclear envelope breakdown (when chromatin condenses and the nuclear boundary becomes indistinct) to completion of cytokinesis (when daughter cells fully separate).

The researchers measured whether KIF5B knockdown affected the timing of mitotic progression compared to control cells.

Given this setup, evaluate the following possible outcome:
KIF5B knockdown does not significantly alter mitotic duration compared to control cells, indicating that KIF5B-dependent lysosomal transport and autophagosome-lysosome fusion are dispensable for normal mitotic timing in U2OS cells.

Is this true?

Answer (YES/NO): NO